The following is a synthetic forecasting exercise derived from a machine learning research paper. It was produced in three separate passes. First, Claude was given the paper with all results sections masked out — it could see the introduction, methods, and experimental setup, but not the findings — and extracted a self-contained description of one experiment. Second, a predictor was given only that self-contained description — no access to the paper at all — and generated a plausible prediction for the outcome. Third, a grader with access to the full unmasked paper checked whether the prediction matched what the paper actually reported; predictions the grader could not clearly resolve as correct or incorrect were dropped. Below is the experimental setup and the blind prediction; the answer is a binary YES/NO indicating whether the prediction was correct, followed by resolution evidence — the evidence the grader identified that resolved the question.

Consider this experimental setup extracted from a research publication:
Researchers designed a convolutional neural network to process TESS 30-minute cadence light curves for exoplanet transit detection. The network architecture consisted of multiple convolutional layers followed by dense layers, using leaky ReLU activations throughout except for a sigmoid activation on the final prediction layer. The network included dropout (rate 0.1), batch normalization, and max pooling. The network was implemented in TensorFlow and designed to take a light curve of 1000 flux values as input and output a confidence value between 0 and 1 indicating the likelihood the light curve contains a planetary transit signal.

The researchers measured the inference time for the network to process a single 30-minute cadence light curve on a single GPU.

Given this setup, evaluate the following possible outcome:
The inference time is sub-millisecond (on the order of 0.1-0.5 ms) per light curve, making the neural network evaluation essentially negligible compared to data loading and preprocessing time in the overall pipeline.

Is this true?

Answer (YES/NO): NO